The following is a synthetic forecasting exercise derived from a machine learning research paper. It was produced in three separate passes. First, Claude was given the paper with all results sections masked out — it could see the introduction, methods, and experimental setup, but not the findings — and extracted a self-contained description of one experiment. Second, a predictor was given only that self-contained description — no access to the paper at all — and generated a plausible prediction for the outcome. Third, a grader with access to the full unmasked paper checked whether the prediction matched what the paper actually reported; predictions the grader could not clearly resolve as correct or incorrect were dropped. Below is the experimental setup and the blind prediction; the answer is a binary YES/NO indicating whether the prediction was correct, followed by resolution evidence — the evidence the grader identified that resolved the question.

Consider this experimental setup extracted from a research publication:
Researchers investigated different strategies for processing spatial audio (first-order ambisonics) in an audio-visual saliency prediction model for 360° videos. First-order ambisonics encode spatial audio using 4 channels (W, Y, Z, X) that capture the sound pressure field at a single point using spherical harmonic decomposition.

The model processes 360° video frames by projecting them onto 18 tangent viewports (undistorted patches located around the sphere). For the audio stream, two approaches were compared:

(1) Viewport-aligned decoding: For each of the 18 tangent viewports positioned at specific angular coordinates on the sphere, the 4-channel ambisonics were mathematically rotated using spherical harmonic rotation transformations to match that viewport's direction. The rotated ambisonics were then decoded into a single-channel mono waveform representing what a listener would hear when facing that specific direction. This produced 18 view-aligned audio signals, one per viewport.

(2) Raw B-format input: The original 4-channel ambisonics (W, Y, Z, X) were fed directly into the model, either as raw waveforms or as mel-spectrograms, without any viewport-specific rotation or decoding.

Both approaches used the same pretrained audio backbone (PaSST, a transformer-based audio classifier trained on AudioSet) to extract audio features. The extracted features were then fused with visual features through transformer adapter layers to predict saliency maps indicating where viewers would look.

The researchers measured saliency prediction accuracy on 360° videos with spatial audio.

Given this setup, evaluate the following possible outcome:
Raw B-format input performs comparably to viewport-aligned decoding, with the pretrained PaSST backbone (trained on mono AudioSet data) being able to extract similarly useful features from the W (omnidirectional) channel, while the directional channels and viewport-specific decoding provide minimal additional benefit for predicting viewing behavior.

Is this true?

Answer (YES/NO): NO